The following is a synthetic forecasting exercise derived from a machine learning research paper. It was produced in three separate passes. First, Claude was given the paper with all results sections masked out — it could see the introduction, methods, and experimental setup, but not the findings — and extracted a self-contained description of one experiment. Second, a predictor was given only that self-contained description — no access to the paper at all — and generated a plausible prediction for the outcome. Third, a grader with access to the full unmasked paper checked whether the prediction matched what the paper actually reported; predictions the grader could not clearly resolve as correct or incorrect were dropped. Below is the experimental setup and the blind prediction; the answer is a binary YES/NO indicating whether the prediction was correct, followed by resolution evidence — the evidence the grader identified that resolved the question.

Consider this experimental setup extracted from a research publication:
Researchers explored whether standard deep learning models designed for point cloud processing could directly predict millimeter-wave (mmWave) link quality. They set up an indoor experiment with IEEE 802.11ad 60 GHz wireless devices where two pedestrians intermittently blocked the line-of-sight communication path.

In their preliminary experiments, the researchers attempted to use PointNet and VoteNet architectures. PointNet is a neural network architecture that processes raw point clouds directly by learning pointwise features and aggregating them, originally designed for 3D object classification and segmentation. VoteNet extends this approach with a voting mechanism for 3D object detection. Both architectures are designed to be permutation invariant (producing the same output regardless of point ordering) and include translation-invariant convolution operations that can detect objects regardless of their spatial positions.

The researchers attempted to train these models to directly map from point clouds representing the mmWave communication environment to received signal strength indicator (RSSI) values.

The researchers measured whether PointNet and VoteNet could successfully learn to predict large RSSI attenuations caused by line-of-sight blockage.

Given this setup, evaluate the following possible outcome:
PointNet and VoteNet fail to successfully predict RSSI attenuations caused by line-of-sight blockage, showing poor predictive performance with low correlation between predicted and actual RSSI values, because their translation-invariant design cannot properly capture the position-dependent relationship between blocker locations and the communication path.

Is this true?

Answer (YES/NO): YES